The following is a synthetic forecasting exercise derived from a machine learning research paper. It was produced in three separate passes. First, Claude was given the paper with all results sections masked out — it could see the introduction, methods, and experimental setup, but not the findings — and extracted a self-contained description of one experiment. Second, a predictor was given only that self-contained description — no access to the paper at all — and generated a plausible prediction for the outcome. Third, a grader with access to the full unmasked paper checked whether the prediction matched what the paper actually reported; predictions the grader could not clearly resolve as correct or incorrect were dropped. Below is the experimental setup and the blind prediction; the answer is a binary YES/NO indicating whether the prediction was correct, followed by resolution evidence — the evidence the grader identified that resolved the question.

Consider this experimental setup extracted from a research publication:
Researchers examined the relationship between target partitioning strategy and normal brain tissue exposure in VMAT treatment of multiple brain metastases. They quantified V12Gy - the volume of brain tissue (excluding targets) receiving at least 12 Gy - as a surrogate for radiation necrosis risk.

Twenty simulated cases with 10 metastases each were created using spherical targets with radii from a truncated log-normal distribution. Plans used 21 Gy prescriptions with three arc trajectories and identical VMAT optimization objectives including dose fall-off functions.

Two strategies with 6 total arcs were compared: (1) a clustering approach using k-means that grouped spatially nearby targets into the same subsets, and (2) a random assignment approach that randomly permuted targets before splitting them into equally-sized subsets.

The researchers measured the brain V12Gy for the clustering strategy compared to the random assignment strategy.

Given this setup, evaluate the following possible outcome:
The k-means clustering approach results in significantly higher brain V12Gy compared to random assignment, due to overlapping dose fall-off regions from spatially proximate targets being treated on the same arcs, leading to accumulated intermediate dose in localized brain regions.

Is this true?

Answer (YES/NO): YES